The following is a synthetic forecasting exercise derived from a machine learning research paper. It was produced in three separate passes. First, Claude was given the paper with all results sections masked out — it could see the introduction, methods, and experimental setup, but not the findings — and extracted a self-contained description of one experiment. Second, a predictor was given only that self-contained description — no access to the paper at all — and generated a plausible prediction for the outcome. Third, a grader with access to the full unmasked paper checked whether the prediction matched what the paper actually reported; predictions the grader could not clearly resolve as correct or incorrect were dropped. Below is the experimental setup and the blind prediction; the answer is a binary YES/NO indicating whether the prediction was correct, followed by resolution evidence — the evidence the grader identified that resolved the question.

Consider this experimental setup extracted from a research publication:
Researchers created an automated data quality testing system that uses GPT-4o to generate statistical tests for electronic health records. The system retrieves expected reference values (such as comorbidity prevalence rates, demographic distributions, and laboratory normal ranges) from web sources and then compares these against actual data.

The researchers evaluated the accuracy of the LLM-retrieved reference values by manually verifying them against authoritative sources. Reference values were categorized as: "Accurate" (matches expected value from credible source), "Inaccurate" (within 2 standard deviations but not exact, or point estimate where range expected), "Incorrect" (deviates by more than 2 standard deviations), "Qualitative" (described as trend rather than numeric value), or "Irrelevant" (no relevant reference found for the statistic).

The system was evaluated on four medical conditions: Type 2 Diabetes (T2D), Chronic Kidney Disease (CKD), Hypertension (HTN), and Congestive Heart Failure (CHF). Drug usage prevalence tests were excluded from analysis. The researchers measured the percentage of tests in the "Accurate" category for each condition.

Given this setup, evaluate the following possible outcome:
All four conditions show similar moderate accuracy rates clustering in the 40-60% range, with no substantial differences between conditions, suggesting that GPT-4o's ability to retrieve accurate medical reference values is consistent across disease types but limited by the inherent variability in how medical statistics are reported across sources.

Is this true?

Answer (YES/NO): NO